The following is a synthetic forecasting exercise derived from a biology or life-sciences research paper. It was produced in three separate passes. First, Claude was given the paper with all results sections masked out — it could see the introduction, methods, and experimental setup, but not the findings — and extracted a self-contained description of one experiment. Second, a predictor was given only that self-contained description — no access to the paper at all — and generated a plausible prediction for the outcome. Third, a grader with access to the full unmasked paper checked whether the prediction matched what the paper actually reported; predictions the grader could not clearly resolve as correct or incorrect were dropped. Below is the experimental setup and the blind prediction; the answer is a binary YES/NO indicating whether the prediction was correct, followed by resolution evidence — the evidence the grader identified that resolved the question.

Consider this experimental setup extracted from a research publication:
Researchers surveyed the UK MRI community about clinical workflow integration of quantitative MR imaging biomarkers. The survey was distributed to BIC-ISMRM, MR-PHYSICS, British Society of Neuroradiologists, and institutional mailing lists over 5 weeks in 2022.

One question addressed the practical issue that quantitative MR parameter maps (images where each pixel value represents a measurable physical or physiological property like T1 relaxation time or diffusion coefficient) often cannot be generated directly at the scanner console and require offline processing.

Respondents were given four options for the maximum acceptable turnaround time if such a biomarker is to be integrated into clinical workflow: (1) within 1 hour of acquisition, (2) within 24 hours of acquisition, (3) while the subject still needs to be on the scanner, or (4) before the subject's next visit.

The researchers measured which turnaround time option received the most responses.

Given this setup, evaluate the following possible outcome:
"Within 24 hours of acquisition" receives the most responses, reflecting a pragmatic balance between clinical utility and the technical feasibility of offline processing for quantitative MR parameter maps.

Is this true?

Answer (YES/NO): YES